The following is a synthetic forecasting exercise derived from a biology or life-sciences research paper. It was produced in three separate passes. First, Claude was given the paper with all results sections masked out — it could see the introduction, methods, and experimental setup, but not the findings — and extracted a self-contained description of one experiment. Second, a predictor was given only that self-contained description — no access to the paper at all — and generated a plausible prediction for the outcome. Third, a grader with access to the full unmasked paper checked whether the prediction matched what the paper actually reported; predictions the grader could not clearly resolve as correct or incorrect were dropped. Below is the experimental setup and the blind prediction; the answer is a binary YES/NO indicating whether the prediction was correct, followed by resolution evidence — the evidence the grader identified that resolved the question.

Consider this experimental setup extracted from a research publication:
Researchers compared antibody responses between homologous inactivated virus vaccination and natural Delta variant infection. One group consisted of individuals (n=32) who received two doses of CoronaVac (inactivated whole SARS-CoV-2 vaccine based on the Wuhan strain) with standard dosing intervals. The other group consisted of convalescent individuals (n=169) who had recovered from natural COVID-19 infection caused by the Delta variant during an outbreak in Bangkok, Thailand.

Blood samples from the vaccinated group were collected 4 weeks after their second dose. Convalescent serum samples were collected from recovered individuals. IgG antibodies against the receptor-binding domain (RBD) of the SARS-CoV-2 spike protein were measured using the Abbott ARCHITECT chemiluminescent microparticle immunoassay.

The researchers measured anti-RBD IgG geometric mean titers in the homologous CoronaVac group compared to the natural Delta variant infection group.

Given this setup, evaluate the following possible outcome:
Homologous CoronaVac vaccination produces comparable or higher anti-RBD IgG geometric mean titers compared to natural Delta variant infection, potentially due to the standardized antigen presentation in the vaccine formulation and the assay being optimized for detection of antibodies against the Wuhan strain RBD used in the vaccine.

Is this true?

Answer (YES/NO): NO